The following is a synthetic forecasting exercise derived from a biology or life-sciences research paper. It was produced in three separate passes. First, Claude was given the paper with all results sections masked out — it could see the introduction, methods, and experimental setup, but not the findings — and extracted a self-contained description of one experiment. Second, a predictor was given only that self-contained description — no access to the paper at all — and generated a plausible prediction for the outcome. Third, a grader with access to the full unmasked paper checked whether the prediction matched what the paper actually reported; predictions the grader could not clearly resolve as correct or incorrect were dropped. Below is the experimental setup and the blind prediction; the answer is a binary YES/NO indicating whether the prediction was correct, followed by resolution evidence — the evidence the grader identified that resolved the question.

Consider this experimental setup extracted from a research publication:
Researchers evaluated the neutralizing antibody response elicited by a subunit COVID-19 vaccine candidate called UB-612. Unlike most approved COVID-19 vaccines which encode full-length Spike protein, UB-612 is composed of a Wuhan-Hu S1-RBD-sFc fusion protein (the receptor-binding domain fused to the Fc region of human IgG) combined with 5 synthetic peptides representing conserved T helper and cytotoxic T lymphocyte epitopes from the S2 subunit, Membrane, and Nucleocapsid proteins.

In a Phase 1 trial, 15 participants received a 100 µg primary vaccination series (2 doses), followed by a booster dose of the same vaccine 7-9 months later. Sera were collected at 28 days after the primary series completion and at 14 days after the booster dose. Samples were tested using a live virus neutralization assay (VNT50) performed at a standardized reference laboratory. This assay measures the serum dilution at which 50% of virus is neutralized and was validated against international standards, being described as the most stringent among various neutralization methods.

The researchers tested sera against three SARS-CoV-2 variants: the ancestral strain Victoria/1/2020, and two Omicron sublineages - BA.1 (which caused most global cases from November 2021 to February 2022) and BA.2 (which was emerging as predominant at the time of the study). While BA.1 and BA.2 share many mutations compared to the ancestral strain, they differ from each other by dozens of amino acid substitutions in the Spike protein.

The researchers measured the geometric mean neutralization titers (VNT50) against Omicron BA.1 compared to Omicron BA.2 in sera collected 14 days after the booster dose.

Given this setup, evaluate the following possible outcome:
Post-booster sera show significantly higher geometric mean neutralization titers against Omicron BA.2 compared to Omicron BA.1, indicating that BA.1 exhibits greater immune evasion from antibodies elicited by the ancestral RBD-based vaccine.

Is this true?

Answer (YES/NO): NO